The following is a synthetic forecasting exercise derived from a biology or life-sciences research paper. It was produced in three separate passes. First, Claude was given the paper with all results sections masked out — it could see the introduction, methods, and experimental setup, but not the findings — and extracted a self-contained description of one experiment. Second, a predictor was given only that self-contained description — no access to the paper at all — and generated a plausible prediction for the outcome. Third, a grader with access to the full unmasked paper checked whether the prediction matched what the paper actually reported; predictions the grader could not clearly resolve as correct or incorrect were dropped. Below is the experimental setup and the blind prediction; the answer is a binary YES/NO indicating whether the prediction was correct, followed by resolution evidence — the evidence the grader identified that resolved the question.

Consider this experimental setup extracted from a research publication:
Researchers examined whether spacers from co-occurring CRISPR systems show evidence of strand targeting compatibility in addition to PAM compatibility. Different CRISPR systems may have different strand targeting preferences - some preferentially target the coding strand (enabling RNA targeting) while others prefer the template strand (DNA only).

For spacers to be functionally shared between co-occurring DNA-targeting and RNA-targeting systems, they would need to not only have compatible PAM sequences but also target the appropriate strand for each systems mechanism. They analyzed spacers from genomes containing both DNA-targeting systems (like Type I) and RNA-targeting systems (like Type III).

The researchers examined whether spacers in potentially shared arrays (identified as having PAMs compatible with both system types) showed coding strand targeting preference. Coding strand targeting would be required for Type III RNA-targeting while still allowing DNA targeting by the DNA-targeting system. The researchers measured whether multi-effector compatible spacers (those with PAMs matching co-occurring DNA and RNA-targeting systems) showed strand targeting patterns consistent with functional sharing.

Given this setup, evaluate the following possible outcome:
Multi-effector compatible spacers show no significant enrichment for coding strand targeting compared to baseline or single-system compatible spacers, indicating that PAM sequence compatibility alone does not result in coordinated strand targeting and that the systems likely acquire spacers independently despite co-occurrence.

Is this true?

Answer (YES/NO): NO